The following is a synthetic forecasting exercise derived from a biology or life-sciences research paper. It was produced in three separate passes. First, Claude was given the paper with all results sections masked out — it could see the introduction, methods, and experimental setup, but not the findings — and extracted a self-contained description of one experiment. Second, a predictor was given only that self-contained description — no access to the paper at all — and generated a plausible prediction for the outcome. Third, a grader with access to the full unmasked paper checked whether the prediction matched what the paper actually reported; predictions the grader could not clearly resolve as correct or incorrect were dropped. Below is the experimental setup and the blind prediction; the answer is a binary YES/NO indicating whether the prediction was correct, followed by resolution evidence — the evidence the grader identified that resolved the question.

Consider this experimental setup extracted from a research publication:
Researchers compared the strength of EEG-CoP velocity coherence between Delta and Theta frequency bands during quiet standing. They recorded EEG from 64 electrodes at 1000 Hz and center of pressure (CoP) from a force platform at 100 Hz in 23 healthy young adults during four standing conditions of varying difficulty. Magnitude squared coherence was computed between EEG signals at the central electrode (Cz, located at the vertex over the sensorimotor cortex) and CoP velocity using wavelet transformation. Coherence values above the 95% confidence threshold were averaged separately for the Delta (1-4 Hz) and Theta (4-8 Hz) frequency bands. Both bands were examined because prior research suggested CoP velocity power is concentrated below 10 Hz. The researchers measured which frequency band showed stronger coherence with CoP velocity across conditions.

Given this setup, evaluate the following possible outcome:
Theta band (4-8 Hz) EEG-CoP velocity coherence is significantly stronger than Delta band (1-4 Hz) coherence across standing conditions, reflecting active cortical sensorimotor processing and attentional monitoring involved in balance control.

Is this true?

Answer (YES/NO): NO